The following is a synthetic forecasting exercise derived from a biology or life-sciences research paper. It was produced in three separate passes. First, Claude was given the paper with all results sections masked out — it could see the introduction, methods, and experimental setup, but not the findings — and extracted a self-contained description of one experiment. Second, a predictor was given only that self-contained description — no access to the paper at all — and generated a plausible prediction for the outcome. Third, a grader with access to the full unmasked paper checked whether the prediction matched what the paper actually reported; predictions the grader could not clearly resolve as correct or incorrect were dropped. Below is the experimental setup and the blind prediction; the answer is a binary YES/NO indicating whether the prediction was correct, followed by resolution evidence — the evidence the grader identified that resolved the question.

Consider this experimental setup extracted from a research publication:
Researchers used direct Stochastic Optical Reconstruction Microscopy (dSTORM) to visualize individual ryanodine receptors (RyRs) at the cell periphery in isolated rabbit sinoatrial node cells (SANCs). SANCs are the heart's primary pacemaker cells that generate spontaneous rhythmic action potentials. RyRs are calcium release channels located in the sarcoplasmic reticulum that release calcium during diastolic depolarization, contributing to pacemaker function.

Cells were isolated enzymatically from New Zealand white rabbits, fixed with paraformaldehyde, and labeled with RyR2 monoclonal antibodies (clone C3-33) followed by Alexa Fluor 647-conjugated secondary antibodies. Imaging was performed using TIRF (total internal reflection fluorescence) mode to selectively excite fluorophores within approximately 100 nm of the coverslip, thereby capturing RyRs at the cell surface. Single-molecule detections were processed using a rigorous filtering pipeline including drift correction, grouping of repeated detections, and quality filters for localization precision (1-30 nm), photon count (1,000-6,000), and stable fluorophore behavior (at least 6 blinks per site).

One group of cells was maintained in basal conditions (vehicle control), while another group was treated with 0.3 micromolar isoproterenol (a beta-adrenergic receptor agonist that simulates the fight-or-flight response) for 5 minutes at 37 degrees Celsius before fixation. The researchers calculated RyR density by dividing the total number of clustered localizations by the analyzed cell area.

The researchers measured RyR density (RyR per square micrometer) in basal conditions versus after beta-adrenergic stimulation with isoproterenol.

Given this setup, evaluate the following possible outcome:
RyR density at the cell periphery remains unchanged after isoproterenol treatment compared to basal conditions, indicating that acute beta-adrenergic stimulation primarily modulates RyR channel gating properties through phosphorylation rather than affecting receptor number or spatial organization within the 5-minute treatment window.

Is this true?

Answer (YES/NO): NO